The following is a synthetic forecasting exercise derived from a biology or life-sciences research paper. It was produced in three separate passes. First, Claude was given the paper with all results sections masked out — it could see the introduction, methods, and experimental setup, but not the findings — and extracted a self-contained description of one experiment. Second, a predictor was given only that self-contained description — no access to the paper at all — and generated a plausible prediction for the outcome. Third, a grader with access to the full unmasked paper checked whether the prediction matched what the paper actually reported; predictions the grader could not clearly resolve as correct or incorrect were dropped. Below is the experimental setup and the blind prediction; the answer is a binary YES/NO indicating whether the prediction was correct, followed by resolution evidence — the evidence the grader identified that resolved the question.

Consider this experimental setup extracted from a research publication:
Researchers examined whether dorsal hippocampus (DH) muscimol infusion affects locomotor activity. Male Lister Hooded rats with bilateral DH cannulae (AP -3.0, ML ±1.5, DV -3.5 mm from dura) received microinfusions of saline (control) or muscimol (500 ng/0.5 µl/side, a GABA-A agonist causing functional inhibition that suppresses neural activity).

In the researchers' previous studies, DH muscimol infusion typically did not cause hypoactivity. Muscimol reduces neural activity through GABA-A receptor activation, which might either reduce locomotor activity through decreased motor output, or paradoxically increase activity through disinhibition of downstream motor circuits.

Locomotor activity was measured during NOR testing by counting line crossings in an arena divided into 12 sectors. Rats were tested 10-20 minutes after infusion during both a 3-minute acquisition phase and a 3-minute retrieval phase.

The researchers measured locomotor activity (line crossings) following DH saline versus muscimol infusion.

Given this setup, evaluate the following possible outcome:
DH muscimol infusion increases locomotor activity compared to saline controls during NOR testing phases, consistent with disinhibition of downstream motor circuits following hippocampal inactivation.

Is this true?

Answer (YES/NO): YES